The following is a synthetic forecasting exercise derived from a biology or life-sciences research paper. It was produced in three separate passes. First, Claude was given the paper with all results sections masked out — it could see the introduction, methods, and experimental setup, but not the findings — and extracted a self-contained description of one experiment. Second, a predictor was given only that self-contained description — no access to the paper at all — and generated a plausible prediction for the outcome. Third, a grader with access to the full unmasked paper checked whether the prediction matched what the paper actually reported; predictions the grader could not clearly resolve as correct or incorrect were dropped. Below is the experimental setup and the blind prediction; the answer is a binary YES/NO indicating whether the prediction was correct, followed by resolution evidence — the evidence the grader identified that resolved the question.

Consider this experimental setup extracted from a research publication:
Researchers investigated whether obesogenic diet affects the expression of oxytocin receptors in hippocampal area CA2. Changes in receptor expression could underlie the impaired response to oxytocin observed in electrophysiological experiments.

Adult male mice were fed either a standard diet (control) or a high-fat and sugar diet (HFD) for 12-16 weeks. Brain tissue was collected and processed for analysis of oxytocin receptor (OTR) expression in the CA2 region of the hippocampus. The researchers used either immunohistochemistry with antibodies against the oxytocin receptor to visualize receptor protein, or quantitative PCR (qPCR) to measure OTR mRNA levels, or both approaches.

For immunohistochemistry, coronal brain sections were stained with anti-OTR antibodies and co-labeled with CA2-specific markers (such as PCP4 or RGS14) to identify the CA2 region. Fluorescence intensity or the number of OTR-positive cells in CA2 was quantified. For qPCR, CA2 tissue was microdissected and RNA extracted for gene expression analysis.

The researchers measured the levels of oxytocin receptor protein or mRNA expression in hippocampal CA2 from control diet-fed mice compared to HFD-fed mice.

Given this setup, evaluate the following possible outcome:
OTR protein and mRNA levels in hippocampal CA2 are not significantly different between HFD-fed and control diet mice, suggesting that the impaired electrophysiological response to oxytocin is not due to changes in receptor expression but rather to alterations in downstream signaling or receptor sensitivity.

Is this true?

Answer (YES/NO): NO